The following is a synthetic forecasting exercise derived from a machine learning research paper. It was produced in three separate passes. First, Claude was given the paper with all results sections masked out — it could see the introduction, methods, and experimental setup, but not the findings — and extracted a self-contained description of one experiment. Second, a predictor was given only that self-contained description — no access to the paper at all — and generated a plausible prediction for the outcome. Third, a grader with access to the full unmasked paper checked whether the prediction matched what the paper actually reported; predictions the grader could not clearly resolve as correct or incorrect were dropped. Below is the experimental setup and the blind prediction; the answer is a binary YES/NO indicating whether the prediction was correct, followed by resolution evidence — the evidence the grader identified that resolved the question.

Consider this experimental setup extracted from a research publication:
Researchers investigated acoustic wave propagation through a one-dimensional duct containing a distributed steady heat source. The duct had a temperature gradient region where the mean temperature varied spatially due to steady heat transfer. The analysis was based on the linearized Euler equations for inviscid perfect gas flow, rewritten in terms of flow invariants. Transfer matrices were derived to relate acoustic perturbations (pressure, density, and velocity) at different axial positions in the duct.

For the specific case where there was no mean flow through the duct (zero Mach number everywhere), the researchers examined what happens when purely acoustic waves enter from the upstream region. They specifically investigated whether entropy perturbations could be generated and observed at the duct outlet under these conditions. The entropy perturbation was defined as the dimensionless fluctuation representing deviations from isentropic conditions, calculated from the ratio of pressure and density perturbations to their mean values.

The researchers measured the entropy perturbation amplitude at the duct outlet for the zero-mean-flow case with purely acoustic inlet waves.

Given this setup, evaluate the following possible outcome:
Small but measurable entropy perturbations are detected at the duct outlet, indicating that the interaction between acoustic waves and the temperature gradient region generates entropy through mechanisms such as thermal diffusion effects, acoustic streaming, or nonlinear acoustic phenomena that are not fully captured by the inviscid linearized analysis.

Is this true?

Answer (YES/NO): NO